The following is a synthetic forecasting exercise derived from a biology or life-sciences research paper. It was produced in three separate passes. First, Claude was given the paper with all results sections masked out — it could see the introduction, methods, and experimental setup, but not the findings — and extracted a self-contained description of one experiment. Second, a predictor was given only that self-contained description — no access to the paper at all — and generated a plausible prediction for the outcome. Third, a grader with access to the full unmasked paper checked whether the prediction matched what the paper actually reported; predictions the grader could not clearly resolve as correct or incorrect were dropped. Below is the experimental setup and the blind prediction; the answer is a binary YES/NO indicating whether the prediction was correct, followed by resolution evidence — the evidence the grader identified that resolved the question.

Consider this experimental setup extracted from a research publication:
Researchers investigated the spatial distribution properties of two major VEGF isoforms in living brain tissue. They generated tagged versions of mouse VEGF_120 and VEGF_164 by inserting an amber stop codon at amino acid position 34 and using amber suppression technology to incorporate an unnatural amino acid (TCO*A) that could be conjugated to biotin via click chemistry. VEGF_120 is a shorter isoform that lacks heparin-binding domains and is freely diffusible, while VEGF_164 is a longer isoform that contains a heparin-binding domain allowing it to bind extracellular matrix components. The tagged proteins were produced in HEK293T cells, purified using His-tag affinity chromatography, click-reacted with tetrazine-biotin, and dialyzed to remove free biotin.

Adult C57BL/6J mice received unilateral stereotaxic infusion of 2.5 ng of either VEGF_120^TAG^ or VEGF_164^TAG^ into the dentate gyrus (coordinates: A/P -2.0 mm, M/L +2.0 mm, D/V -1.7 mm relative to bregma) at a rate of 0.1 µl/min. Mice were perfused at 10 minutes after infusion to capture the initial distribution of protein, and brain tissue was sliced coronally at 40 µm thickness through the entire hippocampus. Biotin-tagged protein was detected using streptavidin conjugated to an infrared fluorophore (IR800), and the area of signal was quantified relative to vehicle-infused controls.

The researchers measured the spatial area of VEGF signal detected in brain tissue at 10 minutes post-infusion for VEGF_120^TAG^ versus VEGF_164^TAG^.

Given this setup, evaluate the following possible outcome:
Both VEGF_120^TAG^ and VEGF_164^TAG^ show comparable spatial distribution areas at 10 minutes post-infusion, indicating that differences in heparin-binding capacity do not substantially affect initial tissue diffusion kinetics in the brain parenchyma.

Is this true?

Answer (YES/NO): YES